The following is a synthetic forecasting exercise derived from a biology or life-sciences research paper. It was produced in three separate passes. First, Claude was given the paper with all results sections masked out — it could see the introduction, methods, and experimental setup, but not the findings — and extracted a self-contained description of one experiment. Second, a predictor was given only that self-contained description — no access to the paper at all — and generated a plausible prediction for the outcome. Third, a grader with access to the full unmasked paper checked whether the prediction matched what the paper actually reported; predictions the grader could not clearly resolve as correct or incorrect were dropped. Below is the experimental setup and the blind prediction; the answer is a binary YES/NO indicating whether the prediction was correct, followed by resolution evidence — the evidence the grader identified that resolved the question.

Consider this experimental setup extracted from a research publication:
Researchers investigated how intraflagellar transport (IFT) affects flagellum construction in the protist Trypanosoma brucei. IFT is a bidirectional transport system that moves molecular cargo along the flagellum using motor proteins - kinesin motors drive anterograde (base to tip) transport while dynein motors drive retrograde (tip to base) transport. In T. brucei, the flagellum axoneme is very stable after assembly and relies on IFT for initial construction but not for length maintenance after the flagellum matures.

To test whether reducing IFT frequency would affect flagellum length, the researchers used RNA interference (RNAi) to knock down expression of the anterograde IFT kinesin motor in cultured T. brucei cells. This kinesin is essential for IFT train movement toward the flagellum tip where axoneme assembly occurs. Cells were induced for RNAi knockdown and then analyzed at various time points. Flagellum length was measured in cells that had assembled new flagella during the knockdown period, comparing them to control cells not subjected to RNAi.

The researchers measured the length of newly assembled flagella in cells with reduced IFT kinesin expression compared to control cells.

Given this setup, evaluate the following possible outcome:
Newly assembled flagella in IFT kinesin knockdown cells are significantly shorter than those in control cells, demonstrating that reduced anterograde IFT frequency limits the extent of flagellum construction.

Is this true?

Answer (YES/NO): YES